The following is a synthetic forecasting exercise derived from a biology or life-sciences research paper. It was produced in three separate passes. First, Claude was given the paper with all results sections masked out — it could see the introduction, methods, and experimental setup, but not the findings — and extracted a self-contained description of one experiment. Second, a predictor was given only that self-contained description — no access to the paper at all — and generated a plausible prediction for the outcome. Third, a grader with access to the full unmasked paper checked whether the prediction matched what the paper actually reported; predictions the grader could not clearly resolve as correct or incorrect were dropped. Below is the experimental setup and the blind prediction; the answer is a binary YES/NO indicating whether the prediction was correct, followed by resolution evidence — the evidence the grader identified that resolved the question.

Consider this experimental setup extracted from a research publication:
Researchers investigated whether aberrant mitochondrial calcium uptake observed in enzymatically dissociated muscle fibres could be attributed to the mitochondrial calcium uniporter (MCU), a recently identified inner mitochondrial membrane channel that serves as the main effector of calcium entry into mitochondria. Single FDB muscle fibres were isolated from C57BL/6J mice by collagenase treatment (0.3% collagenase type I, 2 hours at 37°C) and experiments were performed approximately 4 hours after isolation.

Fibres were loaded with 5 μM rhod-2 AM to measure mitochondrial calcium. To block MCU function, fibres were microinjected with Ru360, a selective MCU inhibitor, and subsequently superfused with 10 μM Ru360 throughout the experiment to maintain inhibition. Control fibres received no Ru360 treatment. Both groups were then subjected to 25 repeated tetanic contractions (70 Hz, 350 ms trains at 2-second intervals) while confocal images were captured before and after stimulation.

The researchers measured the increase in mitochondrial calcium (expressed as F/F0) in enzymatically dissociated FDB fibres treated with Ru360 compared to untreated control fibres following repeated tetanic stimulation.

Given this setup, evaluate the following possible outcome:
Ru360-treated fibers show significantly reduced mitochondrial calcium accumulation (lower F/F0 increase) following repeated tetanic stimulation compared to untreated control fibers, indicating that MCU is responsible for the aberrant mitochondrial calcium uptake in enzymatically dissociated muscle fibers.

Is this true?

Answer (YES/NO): NO